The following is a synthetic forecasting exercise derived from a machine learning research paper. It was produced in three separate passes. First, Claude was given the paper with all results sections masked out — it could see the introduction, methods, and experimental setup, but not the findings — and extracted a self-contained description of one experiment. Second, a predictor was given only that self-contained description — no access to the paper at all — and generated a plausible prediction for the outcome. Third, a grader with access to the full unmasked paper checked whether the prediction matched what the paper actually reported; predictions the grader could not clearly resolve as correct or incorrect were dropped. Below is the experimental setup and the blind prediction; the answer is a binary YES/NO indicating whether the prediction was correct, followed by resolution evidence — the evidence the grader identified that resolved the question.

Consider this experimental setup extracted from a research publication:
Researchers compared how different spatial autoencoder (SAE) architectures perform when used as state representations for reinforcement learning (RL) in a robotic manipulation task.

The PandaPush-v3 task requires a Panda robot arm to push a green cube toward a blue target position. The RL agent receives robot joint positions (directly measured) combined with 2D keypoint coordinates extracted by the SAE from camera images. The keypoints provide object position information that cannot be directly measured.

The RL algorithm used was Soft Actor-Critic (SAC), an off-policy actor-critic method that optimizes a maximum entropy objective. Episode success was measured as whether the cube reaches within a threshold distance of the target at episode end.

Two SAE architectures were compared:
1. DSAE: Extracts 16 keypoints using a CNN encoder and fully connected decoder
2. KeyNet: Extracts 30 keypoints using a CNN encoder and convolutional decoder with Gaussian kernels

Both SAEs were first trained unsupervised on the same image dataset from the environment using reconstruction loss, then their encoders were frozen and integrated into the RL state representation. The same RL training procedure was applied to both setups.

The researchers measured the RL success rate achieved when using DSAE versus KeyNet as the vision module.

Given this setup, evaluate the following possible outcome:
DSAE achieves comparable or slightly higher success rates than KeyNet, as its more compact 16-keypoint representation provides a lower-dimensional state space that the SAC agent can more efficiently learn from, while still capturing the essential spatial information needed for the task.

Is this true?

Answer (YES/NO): NO